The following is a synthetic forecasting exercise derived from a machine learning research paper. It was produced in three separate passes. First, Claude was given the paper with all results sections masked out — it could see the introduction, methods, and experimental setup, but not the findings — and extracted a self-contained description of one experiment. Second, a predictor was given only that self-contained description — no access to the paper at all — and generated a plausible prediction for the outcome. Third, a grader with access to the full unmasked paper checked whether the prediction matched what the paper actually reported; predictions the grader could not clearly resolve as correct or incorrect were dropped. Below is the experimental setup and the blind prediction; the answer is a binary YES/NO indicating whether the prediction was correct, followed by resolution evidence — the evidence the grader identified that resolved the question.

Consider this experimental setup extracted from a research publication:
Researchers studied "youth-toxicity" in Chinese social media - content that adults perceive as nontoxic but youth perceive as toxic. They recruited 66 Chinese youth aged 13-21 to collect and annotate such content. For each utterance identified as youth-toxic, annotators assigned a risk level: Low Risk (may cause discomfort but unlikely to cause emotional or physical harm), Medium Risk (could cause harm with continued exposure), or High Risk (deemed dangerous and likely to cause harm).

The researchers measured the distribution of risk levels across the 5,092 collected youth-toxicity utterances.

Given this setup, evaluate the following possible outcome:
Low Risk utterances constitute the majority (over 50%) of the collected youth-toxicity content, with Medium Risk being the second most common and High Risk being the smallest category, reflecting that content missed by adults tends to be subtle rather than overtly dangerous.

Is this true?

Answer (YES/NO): YES